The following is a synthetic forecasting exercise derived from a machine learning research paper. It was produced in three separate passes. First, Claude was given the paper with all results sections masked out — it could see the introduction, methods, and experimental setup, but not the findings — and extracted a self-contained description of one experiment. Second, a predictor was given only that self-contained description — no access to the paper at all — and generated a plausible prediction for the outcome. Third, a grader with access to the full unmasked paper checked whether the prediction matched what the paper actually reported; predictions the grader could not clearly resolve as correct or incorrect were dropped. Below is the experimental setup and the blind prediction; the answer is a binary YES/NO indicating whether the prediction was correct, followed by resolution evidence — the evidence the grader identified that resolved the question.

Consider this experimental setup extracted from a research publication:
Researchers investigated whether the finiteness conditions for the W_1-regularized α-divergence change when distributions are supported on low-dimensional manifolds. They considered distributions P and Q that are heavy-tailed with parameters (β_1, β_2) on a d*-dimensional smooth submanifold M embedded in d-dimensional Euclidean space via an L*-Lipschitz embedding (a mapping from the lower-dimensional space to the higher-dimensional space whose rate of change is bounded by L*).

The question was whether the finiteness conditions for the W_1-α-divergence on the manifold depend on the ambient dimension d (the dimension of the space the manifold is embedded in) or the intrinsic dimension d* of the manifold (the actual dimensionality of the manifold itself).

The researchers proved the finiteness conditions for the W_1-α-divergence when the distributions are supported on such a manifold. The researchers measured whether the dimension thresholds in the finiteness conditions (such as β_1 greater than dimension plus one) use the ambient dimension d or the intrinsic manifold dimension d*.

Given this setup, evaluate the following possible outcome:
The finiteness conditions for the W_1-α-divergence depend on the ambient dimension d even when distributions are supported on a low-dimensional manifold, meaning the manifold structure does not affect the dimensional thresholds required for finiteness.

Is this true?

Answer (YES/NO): NO